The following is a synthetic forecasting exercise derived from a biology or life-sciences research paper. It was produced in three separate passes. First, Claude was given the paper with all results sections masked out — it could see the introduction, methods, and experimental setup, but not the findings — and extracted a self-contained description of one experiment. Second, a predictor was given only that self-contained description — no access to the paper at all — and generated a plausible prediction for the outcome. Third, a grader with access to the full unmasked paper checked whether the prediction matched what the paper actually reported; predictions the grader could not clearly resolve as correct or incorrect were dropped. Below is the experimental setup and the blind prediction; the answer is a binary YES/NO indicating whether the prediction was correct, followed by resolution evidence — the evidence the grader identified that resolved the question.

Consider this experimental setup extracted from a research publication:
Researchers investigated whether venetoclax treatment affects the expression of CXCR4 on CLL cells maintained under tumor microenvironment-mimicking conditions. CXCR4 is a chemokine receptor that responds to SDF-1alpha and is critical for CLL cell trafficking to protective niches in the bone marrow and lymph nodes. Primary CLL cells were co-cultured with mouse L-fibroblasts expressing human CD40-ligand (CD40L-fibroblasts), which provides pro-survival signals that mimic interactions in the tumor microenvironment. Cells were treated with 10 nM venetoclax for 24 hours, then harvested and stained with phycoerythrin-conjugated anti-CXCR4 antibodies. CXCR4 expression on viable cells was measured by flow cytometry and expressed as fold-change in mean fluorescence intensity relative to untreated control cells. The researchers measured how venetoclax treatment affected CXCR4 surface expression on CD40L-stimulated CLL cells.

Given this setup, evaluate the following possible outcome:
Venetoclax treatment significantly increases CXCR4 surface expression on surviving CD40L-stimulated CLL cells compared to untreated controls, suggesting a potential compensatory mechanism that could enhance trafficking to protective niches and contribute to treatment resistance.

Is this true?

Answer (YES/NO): NO